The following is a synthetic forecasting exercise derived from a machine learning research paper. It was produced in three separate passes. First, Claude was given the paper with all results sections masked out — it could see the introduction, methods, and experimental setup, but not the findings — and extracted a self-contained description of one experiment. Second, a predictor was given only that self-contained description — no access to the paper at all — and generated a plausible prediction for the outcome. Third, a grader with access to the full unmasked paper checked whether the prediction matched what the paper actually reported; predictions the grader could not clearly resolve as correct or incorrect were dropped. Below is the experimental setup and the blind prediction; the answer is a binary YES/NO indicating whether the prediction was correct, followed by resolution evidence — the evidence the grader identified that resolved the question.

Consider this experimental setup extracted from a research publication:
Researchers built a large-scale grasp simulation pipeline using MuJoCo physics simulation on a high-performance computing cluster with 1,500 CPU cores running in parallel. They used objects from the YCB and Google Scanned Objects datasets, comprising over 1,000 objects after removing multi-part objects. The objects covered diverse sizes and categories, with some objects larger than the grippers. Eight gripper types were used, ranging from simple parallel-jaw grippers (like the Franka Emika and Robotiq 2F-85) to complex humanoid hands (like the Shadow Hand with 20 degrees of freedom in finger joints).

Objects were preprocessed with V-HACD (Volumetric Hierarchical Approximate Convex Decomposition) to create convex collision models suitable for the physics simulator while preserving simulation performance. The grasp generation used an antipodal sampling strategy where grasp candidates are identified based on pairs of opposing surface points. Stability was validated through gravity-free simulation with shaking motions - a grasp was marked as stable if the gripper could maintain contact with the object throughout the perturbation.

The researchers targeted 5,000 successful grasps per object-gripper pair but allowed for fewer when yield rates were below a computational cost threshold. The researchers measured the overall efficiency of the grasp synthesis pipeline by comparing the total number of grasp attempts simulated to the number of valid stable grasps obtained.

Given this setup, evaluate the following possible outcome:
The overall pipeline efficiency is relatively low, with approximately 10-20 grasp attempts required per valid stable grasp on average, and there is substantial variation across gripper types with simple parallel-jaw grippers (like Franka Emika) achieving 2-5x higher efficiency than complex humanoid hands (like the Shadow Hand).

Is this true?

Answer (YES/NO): NO